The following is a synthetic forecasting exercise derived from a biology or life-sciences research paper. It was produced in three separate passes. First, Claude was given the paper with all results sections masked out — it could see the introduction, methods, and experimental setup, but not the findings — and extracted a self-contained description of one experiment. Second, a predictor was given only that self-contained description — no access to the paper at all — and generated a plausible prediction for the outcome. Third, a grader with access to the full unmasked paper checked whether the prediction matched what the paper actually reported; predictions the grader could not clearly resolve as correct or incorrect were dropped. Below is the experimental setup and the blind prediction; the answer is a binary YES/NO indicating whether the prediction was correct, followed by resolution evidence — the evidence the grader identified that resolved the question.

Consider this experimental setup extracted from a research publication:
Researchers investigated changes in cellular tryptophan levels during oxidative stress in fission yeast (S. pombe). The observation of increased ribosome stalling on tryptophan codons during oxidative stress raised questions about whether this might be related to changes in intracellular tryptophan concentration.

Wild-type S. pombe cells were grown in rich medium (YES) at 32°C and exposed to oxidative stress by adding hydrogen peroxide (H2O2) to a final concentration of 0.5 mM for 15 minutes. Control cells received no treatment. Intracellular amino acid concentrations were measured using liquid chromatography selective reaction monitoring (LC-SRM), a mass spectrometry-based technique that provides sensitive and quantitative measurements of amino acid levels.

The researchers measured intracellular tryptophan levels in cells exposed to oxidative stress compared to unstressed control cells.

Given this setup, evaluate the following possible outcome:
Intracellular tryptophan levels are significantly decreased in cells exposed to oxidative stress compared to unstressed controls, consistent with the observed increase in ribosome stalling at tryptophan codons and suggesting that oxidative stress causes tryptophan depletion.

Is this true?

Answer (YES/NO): NO